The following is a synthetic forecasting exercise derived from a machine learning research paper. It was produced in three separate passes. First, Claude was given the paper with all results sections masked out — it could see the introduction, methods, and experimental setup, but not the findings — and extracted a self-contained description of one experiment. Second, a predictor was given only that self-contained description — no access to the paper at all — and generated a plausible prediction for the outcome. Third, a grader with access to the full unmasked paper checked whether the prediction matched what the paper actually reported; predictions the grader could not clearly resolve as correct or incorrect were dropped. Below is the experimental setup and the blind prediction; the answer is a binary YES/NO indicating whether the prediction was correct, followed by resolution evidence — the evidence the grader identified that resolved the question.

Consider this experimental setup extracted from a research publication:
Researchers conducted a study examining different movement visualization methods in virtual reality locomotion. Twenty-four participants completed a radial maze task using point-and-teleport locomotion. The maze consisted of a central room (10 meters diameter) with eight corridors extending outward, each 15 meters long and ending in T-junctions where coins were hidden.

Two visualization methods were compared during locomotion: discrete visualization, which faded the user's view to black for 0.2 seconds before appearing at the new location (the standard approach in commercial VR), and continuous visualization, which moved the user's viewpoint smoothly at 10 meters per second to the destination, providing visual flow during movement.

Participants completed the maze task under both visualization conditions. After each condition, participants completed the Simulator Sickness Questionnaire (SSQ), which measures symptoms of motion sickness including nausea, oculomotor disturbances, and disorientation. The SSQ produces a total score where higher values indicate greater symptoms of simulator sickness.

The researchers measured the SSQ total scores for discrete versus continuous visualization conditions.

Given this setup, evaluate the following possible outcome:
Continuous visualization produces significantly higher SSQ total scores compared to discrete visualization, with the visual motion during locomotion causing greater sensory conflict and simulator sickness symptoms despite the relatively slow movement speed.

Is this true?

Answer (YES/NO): NO